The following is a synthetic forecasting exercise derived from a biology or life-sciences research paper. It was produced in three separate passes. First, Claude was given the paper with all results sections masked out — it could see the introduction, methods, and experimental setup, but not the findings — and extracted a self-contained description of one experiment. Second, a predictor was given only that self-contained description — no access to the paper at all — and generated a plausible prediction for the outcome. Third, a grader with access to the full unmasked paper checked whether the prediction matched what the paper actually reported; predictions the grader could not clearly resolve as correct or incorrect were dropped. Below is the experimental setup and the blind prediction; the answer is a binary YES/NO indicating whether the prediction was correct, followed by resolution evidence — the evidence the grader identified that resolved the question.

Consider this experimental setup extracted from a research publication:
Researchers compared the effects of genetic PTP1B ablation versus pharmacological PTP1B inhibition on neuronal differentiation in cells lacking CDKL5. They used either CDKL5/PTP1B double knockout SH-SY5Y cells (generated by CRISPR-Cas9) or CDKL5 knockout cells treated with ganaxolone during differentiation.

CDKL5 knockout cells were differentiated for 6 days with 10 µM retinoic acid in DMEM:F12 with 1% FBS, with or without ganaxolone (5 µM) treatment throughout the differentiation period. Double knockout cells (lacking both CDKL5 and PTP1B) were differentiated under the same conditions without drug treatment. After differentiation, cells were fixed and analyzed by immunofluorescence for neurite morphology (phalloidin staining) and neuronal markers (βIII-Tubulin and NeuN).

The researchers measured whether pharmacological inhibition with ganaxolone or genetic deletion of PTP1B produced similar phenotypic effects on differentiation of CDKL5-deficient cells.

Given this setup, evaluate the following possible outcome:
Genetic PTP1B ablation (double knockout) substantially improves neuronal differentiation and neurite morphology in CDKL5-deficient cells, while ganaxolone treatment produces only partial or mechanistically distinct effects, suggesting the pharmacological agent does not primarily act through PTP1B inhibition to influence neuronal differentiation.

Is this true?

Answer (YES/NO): NO